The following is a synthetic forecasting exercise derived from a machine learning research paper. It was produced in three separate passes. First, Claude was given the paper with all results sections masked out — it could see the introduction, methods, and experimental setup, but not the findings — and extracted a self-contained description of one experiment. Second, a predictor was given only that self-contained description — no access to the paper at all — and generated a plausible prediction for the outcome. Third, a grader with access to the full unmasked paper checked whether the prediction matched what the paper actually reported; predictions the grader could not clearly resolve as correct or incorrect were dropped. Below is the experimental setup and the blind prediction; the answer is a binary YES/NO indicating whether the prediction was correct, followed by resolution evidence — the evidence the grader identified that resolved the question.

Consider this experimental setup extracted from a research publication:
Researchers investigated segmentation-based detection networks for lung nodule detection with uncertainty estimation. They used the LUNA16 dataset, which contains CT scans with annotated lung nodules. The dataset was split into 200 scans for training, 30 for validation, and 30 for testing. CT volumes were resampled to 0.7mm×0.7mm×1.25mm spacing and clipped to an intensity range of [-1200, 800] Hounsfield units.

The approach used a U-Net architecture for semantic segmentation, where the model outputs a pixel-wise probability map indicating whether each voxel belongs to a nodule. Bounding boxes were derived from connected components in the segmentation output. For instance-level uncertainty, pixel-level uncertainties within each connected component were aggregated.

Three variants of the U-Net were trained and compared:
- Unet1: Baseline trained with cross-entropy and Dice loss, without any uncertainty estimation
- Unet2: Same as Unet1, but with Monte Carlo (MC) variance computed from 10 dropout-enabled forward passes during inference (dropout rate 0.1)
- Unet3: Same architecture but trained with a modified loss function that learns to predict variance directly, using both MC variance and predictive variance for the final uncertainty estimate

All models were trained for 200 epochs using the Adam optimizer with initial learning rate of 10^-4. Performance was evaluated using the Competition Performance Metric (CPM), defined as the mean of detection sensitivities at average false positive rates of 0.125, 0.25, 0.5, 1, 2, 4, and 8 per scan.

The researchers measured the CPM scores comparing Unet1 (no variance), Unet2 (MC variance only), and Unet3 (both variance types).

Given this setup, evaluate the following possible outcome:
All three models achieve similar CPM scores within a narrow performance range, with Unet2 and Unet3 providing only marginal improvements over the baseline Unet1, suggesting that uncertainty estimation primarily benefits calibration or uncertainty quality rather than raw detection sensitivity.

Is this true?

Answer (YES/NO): NO